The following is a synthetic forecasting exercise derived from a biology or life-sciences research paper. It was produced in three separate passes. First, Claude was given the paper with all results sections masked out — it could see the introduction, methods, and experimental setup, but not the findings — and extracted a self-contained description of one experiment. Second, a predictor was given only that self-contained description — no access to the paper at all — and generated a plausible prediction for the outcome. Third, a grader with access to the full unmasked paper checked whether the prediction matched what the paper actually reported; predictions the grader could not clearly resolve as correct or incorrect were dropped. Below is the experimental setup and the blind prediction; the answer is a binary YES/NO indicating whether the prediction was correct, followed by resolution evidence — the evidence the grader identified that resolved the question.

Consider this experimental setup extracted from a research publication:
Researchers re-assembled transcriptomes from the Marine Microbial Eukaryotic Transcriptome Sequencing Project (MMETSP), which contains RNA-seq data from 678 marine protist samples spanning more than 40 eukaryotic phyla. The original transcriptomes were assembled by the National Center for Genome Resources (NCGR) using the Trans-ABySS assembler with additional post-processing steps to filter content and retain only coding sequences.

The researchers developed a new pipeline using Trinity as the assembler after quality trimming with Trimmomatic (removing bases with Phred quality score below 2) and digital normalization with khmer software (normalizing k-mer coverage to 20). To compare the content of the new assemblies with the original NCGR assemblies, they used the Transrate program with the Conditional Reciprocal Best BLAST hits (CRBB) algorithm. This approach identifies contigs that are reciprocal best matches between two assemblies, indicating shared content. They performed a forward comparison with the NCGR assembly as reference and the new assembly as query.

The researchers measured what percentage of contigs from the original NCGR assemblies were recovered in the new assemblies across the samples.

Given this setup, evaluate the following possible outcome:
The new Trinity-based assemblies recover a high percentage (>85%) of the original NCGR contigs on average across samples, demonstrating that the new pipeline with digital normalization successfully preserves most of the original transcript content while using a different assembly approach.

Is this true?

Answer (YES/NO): NO